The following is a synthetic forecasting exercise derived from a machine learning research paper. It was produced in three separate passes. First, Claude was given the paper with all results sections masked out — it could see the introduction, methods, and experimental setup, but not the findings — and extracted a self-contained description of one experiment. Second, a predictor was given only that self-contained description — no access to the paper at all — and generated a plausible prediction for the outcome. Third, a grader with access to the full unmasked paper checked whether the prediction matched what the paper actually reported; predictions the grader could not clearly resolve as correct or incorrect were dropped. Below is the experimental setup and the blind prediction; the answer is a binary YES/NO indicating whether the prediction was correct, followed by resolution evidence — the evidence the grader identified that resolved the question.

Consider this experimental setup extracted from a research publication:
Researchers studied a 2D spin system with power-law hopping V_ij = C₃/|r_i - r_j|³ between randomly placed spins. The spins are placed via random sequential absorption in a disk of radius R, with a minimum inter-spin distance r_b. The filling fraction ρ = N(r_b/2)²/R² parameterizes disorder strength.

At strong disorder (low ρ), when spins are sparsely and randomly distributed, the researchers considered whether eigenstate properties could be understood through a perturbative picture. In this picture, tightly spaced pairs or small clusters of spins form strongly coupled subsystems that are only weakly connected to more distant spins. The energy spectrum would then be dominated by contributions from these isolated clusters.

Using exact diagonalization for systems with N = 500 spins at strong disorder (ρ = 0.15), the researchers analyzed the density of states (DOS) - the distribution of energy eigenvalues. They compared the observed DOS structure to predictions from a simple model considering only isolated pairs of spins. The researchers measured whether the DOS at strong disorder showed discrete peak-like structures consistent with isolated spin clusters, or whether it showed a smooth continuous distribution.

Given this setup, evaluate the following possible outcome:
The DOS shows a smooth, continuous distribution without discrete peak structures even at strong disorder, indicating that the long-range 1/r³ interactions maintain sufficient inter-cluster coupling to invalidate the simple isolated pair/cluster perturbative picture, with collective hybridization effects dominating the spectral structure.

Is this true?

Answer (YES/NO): NO